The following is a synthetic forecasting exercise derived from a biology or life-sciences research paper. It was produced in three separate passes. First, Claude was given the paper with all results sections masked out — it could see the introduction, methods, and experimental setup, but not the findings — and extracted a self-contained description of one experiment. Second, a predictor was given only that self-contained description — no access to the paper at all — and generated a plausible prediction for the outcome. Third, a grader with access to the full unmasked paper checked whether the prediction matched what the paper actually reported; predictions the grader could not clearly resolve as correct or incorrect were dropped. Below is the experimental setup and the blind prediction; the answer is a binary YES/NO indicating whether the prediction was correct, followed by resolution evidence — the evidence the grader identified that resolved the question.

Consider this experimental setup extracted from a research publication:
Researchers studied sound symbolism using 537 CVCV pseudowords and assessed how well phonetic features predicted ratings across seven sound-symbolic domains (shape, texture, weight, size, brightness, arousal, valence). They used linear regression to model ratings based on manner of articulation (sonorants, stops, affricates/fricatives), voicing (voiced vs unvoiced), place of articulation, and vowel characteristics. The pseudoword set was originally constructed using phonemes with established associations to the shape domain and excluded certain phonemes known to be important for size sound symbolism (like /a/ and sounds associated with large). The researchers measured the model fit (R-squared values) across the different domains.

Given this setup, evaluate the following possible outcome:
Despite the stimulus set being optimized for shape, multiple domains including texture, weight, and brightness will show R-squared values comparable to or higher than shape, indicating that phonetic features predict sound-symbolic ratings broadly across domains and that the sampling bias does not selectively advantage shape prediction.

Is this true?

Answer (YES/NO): NO